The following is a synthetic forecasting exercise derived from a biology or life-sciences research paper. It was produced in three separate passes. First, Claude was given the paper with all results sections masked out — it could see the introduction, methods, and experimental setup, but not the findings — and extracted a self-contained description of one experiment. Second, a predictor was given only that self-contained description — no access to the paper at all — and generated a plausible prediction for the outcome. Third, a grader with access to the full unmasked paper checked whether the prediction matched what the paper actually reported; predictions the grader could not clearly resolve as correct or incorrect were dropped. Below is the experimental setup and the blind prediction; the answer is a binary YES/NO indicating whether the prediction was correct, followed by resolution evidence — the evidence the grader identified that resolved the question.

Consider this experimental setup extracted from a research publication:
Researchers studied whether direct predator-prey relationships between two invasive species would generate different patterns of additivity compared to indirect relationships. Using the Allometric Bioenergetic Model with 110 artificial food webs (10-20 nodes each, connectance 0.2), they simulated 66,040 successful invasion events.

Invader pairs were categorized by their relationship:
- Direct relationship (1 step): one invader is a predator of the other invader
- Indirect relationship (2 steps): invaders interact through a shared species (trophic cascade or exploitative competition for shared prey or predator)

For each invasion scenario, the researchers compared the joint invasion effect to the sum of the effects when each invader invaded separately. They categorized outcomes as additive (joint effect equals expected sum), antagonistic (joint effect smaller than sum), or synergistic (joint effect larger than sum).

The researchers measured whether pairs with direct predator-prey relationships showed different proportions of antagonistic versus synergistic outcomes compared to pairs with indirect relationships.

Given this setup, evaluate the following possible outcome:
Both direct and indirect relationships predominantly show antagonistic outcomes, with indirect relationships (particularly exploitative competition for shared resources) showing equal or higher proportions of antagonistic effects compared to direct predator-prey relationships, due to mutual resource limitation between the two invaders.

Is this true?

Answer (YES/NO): NO